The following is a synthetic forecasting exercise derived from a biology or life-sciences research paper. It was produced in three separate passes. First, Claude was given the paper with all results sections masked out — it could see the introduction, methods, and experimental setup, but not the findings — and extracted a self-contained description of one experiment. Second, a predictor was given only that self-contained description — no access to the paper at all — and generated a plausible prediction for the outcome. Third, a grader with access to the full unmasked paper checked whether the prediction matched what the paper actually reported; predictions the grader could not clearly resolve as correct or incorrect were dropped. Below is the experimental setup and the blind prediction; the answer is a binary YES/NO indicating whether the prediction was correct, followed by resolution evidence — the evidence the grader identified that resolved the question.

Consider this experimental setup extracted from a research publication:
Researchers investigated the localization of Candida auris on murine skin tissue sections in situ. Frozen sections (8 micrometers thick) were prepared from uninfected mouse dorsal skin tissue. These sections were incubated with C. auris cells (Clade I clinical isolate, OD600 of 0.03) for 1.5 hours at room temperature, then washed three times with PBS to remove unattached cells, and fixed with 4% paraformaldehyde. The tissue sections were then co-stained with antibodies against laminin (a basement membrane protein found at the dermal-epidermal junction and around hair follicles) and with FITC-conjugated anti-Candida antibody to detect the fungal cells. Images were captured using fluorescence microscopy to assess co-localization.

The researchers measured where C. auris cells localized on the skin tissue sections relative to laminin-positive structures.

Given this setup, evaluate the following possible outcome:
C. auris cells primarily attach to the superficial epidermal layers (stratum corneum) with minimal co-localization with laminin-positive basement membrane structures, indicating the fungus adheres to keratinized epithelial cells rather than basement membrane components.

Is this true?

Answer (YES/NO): NO